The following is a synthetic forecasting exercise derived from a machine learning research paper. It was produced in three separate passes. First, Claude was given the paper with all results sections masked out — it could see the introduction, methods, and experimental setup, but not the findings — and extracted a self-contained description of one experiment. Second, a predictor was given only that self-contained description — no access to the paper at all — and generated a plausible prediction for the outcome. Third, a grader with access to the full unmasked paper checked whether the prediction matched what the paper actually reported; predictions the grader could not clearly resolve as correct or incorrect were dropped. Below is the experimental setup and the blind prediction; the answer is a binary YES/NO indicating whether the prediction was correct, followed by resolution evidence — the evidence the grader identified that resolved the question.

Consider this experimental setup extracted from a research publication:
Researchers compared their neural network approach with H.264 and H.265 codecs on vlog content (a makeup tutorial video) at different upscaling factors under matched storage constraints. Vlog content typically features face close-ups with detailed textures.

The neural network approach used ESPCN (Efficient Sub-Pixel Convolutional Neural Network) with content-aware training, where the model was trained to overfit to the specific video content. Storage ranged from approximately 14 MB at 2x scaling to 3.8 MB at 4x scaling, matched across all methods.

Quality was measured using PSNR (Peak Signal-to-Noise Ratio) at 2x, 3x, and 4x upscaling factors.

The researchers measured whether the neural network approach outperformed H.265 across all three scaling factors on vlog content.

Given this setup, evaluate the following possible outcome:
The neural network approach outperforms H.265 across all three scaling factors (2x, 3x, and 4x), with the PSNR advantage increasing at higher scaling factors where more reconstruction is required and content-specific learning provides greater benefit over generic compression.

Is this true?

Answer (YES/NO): NO